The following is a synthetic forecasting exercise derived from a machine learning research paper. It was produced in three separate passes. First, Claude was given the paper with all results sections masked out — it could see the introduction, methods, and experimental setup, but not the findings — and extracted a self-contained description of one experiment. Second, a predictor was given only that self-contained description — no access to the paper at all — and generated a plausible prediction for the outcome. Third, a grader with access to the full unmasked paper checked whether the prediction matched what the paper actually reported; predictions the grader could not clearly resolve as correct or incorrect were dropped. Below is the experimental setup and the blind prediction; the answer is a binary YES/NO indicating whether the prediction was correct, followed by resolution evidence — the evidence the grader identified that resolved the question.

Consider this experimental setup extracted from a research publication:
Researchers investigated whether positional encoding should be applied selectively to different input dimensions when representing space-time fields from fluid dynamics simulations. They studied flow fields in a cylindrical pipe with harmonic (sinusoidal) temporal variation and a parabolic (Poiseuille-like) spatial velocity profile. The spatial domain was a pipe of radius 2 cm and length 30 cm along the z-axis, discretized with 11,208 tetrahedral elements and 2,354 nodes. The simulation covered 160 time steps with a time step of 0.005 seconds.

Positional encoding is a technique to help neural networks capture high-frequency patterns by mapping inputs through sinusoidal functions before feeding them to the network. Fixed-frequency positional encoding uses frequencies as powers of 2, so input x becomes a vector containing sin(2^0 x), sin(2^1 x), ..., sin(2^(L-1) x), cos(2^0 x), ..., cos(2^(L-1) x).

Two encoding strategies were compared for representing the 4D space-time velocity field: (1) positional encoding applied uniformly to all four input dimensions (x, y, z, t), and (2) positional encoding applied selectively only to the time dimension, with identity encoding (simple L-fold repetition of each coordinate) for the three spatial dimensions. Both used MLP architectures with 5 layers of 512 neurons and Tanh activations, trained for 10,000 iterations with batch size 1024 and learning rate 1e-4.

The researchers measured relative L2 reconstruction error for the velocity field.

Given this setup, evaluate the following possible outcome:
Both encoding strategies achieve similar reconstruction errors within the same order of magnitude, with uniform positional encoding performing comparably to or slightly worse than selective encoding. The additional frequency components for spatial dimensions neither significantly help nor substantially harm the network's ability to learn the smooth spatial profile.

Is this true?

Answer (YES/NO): YES